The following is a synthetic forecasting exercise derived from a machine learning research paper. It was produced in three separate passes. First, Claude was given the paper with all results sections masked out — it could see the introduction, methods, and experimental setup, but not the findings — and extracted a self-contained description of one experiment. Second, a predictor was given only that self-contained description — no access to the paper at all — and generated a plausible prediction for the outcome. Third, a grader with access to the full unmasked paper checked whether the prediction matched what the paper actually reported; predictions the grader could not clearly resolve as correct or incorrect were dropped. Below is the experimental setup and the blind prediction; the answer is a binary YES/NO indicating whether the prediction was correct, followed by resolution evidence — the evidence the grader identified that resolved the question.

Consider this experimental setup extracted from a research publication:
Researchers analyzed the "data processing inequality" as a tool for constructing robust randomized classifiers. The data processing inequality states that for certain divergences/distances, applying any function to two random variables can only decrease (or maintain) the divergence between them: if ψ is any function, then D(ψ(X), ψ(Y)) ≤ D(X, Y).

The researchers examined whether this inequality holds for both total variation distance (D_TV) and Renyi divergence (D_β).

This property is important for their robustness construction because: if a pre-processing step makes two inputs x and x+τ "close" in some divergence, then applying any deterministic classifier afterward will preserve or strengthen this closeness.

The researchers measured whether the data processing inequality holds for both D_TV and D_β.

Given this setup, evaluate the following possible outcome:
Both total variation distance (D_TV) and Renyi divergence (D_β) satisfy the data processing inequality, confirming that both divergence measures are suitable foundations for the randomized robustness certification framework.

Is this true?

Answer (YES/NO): YES